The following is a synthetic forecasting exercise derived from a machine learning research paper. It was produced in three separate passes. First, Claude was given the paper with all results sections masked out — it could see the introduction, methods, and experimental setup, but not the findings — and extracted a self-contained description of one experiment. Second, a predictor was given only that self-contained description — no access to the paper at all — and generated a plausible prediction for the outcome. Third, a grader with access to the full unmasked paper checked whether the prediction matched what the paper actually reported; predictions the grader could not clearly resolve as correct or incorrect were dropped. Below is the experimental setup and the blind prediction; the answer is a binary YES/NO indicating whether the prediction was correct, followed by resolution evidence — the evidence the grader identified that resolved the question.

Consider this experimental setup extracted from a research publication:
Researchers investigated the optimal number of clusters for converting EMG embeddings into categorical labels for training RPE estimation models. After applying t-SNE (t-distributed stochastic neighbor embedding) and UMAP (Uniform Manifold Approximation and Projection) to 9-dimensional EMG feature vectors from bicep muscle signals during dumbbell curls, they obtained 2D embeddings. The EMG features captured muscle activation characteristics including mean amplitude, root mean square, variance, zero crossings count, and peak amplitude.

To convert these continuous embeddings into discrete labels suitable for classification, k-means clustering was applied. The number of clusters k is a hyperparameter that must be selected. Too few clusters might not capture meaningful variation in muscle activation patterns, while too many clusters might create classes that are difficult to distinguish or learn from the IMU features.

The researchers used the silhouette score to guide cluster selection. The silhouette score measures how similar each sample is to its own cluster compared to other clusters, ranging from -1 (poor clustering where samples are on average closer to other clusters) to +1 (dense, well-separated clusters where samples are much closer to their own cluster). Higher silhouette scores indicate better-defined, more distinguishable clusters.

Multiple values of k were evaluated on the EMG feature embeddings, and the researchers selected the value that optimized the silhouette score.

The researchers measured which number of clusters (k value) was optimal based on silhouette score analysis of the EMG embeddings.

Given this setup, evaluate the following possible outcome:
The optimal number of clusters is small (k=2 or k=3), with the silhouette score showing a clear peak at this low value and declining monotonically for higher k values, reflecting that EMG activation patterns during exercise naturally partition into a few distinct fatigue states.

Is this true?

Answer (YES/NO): NO